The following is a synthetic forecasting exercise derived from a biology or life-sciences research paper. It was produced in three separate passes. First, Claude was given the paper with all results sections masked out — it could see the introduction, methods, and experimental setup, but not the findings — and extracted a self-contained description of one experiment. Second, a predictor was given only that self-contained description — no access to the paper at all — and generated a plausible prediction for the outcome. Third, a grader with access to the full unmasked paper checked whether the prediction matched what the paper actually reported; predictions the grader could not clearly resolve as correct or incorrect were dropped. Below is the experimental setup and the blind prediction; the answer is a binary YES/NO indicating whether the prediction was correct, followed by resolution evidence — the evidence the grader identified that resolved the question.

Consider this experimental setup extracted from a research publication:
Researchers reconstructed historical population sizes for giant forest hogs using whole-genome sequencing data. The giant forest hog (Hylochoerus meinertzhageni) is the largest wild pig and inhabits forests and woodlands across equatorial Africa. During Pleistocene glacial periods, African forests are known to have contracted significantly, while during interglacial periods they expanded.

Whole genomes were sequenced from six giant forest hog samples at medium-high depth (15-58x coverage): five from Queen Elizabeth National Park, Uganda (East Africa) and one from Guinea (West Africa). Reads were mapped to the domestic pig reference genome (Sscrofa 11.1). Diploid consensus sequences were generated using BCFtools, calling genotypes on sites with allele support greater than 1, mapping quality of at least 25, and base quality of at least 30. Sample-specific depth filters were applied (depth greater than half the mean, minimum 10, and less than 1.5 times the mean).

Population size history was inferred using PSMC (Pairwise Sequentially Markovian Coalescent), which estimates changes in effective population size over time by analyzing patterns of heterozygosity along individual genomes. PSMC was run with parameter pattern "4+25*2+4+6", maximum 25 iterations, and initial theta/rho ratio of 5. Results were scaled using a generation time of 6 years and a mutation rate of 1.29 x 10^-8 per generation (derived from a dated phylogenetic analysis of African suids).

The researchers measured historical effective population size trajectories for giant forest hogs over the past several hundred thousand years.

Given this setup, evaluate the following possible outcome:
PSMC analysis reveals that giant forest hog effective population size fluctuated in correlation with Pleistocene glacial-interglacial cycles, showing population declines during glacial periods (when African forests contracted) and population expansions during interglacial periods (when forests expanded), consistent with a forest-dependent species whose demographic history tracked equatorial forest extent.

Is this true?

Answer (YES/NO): NO